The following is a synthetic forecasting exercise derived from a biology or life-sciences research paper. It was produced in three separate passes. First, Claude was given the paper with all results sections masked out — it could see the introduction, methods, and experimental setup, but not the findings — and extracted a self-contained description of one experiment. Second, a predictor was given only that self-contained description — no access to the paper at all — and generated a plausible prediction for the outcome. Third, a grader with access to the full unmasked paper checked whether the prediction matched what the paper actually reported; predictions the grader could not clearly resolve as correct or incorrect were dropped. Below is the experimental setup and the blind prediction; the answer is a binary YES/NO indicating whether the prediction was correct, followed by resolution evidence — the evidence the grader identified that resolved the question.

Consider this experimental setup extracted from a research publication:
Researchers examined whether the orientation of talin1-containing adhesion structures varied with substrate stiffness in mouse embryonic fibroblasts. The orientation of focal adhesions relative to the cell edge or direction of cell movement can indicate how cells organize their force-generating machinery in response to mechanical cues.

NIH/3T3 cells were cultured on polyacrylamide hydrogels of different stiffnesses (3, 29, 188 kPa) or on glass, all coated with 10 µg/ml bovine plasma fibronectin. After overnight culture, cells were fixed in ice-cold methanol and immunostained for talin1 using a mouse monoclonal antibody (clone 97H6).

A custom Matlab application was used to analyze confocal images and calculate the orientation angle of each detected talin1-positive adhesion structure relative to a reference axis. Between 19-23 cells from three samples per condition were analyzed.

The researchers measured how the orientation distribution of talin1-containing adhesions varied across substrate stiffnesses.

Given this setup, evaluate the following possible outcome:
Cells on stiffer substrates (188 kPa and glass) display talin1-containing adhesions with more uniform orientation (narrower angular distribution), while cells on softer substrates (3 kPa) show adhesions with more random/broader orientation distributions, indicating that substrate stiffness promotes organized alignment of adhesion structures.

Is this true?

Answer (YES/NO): NO